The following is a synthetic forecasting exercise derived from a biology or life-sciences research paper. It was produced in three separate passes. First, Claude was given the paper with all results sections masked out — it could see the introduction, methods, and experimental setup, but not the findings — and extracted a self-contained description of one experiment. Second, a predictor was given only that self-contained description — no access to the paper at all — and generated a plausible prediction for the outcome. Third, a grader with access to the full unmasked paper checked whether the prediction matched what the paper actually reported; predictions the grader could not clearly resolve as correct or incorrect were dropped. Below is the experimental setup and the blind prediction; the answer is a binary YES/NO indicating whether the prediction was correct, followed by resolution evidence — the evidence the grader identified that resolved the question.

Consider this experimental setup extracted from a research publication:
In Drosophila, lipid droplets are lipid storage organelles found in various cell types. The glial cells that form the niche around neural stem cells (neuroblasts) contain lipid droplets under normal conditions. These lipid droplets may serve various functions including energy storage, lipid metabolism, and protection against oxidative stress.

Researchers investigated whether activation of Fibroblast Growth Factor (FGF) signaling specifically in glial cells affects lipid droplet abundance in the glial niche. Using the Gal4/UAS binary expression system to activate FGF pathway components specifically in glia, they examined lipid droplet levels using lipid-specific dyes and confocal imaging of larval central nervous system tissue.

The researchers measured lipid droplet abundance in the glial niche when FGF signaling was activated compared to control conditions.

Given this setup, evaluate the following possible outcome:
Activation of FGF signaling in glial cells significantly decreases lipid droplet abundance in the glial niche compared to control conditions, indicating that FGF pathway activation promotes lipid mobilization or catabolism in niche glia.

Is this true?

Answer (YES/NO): NO